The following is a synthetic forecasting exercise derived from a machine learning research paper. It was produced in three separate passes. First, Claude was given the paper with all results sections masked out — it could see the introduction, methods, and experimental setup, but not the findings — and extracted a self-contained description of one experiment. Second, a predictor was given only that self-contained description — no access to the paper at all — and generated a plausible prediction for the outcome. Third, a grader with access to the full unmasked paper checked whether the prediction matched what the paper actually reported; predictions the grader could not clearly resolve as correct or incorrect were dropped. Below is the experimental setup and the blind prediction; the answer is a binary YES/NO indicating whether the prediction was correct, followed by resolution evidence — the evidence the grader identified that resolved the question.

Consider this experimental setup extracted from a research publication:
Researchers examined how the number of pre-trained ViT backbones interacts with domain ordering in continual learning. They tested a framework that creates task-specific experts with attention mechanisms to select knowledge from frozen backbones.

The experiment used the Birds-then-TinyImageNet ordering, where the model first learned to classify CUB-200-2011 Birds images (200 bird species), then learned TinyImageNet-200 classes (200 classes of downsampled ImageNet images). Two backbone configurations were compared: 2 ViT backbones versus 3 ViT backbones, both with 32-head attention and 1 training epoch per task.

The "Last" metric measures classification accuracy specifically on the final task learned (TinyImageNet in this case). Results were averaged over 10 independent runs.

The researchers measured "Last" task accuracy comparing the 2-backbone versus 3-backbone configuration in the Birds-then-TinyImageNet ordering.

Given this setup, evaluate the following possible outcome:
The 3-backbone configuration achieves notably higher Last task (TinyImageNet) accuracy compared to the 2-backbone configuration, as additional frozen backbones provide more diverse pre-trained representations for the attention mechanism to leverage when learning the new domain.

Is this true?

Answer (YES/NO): YES